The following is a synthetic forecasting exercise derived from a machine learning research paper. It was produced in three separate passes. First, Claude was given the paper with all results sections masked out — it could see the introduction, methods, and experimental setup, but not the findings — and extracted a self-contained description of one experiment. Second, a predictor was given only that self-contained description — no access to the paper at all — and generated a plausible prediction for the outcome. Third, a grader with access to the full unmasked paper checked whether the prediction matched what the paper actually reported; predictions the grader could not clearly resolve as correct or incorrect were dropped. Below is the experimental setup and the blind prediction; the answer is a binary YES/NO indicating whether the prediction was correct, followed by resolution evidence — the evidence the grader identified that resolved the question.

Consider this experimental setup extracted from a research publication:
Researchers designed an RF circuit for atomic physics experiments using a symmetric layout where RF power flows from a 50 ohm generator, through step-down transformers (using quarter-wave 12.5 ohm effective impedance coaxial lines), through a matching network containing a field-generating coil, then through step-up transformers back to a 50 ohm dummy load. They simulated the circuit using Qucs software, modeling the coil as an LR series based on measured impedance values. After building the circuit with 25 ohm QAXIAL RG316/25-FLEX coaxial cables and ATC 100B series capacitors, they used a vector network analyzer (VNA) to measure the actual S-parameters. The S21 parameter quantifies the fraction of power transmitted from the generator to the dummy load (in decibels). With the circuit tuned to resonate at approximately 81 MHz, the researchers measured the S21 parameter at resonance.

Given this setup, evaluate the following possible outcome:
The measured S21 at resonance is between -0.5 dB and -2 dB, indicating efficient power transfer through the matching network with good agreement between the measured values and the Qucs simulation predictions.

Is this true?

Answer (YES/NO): NO